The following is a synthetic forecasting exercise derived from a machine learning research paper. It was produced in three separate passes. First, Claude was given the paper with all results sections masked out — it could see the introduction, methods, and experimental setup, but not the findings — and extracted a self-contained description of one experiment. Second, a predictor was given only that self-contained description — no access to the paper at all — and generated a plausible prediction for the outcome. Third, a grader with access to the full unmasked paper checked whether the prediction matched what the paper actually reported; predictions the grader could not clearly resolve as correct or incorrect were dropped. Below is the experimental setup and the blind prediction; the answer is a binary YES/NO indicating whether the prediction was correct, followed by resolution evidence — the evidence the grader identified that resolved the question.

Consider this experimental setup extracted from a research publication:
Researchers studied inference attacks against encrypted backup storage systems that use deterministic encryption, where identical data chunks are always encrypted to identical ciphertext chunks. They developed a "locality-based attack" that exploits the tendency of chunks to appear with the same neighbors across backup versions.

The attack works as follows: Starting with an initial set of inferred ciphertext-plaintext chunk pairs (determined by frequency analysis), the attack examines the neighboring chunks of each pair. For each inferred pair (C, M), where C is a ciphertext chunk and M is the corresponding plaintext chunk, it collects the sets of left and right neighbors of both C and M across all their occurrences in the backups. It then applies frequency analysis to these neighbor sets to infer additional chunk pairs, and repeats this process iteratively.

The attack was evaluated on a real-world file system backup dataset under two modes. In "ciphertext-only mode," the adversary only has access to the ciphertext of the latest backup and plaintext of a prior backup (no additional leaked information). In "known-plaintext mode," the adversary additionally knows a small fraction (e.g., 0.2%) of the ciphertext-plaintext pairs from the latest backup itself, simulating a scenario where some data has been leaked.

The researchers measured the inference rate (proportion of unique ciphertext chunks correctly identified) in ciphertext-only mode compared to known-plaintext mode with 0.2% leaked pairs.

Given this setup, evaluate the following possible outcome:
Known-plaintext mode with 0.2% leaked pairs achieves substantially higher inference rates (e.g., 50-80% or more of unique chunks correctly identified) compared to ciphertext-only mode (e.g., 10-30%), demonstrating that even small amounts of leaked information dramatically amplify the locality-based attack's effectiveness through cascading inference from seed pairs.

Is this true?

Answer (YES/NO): NO